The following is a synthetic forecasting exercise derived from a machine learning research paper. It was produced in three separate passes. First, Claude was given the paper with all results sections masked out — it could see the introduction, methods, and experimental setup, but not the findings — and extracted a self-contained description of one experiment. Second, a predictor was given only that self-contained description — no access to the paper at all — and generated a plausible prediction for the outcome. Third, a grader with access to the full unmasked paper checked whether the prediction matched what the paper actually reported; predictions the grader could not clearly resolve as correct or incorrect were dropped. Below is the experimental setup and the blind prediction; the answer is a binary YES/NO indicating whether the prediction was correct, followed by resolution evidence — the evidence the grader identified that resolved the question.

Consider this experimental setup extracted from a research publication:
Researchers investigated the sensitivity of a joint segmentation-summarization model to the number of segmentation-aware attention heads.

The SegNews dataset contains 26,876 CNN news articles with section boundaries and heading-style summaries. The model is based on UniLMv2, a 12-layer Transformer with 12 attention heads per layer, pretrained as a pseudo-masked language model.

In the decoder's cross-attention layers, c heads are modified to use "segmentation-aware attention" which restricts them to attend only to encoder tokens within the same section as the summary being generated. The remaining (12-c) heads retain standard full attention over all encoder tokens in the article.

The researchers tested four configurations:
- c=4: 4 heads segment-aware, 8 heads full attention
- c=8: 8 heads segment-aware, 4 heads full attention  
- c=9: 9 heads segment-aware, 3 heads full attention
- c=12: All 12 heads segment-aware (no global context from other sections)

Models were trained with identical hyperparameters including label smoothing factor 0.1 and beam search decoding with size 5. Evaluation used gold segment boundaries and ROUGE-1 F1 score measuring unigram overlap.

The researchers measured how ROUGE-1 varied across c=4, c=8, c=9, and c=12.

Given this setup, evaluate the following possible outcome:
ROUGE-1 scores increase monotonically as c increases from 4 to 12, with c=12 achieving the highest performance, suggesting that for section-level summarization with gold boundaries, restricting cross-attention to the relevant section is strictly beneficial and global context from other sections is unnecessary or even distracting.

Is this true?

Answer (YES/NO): NO